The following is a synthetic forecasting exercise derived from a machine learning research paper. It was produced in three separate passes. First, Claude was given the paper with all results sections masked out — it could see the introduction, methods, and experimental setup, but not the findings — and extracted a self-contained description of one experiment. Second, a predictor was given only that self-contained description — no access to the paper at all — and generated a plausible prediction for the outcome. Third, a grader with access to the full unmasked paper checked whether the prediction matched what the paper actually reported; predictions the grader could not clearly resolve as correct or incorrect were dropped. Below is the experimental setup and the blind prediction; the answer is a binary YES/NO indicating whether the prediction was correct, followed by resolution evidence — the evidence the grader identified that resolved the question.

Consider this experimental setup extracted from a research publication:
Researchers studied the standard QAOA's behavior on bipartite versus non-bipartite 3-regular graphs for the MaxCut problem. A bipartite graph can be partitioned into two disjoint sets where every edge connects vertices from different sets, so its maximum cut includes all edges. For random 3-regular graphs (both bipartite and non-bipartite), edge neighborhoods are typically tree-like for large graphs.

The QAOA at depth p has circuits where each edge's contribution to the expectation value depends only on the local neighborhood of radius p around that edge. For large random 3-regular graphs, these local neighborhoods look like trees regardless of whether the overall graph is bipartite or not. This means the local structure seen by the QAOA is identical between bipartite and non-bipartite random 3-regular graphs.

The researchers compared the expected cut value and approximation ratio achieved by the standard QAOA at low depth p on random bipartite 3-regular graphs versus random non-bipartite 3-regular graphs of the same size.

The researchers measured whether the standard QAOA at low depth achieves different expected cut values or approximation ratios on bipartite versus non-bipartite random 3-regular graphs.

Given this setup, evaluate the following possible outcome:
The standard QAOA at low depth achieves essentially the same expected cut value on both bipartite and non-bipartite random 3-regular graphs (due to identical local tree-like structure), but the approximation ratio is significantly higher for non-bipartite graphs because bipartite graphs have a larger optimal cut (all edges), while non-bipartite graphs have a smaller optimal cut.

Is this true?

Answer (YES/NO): YES